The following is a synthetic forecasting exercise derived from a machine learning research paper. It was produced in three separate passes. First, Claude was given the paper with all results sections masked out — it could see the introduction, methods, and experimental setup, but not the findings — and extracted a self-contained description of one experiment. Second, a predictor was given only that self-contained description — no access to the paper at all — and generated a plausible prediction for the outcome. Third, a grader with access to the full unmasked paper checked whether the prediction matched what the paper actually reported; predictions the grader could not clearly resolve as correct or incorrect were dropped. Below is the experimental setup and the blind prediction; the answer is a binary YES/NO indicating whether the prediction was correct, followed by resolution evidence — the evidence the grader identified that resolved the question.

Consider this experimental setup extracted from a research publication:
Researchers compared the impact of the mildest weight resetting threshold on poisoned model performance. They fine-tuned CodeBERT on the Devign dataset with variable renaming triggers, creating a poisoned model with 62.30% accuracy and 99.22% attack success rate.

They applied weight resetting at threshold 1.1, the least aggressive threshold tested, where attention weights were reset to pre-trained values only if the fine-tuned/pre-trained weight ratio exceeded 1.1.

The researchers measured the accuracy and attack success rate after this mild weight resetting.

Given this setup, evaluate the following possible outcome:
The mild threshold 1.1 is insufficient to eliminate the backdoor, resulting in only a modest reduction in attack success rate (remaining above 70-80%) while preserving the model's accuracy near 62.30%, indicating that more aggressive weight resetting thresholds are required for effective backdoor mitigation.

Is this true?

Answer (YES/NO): YES